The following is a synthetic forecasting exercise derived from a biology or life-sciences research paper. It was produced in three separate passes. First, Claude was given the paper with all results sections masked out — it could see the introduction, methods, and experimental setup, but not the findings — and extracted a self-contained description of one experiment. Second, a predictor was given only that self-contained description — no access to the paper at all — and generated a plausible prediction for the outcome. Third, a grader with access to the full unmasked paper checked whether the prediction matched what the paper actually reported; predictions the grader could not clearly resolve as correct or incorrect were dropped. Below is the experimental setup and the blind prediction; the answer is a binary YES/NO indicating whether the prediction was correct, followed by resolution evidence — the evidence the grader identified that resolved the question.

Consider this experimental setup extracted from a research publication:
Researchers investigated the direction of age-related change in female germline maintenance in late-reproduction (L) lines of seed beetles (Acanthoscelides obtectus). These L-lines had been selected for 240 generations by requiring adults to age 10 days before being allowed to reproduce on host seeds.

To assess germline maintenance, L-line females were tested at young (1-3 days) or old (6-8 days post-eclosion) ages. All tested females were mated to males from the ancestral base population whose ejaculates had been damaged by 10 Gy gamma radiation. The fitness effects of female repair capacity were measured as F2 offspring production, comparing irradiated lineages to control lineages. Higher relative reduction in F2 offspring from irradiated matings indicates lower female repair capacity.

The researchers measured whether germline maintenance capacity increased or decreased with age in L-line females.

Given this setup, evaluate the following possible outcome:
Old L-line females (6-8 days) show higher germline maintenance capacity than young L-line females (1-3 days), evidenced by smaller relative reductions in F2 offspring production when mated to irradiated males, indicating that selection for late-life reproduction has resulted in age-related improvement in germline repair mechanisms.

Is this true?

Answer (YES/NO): YES